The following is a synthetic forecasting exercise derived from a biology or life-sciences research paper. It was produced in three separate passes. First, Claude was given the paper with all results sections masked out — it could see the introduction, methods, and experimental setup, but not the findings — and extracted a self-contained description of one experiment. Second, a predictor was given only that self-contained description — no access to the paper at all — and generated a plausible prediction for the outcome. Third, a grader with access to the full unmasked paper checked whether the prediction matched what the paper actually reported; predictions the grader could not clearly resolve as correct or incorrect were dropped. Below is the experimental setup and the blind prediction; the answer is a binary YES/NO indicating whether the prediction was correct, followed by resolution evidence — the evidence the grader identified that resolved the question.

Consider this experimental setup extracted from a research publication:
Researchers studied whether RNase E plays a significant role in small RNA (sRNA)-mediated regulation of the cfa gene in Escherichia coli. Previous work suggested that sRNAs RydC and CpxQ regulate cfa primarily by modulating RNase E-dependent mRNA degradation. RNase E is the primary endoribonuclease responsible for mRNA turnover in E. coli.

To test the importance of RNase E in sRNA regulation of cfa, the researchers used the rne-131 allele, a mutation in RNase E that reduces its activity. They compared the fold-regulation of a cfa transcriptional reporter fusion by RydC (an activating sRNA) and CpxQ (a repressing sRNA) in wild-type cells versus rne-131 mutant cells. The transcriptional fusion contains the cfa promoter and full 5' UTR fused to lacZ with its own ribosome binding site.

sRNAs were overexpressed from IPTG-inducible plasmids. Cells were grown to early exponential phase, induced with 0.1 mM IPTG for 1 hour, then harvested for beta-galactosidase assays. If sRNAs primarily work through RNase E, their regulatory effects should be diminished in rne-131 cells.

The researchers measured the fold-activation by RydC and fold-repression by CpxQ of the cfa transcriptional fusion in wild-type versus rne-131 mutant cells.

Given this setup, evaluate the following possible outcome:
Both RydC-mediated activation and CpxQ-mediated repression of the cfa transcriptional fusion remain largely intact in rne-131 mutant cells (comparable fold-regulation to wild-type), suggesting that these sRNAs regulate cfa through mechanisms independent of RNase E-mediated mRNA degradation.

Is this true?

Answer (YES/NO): YES